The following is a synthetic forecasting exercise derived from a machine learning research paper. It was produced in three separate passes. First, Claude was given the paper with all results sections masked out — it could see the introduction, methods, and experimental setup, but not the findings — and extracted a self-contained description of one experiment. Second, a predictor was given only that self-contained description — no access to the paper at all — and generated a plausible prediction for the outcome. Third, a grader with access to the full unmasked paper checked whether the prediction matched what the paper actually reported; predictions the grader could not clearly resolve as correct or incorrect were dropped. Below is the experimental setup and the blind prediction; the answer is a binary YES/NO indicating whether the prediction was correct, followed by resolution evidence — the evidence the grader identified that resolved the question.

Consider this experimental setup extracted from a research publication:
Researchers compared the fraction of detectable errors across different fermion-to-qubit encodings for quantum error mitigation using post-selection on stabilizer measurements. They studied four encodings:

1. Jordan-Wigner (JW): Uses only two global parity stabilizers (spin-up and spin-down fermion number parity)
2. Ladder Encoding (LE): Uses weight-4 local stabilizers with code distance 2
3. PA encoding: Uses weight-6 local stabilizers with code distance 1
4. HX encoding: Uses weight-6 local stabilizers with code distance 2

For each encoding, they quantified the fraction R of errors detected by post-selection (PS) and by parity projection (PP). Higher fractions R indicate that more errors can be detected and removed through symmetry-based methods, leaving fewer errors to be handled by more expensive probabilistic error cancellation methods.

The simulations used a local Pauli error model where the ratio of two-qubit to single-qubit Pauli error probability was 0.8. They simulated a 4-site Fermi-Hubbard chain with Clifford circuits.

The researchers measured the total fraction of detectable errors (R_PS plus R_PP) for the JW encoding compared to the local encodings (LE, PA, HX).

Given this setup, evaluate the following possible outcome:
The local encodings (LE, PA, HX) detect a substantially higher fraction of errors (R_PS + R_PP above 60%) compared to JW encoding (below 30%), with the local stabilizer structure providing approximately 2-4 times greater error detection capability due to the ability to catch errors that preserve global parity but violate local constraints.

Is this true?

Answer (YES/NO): NO